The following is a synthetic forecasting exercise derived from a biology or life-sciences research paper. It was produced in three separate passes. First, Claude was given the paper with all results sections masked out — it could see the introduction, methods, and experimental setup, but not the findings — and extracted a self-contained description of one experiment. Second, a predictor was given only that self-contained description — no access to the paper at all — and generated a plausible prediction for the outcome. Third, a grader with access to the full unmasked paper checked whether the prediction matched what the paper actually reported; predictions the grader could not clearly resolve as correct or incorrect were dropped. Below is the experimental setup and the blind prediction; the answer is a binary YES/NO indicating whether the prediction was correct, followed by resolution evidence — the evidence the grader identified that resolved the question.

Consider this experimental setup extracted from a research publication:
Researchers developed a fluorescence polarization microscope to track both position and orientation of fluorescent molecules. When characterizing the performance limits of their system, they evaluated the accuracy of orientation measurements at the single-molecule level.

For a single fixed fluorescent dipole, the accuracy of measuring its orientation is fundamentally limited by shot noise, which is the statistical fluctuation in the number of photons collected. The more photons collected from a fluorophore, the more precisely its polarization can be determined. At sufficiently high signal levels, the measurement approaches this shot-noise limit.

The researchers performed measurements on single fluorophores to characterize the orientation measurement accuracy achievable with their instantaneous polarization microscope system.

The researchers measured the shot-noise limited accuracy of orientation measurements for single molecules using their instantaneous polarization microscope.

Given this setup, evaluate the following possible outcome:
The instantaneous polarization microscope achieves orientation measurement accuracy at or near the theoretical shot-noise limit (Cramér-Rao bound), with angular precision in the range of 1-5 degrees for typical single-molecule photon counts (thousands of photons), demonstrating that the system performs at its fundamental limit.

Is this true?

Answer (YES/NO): NO